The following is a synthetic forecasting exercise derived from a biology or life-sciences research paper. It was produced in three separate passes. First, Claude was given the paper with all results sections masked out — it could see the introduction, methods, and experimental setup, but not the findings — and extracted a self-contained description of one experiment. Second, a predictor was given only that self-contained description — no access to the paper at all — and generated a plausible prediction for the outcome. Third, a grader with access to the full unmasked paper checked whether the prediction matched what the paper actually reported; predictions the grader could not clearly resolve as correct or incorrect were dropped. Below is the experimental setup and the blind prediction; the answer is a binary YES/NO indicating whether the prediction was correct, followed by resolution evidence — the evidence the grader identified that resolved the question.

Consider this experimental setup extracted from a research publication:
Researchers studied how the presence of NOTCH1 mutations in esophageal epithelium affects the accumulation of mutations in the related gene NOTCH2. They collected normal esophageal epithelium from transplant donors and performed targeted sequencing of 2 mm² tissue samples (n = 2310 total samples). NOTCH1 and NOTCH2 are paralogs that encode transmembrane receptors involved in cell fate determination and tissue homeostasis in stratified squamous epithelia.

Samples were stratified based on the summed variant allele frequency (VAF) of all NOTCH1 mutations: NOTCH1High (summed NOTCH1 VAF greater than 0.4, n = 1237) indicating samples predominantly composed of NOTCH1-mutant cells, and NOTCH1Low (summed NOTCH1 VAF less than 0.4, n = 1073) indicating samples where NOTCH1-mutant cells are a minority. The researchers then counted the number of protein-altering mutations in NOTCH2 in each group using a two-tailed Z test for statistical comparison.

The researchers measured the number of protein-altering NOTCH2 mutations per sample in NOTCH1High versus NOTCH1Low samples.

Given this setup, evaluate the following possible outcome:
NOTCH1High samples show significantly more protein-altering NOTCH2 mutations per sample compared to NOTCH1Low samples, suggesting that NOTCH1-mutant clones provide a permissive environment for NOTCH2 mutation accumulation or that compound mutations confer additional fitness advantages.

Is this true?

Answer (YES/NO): YES